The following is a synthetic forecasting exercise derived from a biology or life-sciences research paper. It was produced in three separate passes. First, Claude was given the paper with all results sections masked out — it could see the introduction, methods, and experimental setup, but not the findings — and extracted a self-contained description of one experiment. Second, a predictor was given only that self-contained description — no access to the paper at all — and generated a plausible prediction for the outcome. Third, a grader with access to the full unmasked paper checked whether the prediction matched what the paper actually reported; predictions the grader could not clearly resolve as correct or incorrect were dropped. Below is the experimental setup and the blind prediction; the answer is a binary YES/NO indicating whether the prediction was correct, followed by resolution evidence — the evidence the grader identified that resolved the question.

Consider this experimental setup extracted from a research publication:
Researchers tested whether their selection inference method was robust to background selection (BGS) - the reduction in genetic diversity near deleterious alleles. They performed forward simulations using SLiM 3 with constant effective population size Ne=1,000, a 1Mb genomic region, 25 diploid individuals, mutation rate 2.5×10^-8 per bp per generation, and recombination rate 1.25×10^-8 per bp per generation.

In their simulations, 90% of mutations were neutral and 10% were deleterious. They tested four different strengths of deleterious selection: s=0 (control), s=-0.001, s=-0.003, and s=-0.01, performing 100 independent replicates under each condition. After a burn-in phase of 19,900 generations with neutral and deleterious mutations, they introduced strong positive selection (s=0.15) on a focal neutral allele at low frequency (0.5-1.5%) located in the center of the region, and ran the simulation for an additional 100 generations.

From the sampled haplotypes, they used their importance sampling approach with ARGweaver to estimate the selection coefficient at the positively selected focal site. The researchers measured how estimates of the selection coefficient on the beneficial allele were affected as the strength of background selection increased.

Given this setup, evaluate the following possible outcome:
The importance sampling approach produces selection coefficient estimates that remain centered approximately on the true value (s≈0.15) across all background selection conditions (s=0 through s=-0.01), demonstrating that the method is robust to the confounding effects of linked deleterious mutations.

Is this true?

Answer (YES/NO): YES